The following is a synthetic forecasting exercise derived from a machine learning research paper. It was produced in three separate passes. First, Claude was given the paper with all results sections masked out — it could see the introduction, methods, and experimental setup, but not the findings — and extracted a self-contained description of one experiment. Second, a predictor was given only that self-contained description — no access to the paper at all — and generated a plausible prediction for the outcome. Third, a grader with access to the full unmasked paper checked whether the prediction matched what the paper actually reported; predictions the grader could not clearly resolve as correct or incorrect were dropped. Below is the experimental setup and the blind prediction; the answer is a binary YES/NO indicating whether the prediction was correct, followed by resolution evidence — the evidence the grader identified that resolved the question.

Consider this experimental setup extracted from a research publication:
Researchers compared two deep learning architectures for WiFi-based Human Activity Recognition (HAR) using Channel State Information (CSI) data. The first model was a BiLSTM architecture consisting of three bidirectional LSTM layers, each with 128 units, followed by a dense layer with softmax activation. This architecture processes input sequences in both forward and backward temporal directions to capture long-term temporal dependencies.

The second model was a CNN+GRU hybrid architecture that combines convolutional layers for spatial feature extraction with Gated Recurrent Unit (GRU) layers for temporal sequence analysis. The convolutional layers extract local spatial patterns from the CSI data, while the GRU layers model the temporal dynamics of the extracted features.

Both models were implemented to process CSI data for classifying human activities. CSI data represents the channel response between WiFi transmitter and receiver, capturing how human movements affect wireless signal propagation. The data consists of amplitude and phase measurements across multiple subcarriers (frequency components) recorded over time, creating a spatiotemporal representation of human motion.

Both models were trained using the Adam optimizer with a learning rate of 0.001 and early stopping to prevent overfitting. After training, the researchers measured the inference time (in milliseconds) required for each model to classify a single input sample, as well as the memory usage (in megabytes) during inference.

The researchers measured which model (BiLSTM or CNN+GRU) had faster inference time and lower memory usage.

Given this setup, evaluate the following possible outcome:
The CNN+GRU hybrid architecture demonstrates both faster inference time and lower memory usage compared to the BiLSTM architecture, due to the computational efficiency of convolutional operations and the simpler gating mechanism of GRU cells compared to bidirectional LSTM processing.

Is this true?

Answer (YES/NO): YES